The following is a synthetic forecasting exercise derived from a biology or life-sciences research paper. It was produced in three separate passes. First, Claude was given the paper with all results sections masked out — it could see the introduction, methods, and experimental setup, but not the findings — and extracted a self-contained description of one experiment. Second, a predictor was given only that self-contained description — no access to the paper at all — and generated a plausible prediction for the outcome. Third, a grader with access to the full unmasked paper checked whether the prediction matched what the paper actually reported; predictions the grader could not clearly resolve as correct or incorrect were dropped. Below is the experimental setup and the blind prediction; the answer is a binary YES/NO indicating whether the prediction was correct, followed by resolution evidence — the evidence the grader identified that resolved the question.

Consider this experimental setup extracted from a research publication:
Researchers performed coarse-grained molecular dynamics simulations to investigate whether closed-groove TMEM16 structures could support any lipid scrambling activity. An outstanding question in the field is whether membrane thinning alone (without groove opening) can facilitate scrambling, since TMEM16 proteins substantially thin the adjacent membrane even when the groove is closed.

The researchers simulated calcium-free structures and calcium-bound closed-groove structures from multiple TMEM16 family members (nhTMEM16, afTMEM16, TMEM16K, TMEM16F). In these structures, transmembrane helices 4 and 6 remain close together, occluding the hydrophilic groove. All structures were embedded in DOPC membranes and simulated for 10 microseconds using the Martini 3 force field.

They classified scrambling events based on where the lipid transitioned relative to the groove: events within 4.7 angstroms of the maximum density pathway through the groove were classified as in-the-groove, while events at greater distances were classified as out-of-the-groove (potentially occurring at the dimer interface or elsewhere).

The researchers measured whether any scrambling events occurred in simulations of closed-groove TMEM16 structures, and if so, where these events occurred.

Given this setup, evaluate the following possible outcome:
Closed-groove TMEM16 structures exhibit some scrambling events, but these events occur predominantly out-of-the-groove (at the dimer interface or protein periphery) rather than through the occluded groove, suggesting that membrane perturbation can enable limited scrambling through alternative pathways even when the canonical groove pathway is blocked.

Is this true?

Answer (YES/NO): NO